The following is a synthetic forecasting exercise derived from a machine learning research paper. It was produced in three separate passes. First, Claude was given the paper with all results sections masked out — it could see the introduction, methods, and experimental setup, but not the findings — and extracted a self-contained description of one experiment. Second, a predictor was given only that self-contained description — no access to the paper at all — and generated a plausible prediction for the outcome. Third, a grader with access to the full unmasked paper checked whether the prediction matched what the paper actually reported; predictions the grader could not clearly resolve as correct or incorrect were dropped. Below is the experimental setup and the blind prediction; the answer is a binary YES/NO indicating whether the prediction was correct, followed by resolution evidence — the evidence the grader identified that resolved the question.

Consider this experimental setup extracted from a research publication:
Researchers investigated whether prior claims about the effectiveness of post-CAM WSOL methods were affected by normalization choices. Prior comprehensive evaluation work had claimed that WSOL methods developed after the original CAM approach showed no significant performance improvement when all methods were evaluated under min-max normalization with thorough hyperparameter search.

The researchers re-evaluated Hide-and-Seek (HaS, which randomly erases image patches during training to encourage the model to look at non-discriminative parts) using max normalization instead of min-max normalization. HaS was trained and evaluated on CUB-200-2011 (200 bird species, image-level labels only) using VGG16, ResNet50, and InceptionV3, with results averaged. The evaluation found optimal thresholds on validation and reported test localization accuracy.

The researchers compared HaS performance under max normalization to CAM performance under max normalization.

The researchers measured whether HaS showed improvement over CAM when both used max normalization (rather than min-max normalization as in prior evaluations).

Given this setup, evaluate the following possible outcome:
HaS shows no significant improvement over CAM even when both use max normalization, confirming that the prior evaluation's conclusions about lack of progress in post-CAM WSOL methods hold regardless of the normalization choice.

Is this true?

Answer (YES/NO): NO